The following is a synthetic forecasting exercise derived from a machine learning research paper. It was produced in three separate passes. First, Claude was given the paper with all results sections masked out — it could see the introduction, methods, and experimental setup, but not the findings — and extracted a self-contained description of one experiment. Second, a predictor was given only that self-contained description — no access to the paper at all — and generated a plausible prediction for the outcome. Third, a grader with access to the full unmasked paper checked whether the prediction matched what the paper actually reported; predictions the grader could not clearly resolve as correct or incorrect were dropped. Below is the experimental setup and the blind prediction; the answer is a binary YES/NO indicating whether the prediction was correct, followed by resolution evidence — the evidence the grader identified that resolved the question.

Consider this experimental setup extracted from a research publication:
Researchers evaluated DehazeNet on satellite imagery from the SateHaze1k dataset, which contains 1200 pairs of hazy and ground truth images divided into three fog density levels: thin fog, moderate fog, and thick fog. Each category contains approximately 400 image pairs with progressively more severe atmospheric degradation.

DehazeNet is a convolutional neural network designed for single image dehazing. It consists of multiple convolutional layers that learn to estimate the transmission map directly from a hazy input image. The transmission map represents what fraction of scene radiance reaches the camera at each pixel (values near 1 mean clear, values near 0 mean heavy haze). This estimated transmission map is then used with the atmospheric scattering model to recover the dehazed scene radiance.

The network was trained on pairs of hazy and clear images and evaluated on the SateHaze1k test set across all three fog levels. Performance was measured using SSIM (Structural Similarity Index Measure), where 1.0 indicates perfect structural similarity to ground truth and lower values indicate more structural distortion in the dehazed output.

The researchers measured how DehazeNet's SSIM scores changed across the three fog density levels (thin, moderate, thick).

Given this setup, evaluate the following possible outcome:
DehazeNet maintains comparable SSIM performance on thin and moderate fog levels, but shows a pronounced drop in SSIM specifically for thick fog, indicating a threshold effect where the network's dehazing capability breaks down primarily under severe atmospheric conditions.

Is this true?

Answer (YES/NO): NO